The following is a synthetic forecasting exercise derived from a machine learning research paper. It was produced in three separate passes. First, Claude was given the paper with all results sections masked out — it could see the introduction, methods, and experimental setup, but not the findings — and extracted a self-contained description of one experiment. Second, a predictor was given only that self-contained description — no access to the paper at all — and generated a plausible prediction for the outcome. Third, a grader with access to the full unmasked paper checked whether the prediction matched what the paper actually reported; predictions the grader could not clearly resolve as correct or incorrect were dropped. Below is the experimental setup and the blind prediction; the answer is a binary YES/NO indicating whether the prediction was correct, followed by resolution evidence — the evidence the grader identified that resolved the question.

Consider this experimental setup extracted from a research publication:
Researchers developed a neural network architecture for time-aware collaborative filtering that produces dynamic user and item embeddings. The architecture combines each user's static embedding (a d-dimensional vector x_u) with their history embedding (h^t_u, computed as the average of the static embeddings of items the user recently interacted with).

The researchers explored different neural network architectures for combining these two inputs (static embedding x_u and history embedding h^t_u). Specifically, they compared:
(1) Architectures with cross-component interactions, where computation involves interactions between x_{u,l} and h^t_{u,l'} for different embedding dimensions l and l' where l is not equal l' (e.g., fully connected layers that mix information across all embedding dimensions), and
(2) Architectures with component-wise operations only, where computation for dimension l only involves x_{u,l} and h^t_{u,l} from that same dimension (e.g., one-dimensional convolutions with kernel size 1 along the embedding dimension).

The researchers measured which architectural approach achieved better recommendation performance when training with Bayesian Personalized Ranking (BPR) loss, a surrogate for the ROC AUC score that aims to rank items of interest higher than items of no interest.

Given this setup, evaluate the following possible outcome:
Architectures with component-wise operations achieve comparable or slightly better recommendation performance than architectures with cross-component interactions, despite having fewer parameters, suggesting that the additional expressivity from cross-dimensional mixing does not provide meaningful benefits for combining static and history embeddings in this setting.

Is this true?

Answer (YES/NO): NO